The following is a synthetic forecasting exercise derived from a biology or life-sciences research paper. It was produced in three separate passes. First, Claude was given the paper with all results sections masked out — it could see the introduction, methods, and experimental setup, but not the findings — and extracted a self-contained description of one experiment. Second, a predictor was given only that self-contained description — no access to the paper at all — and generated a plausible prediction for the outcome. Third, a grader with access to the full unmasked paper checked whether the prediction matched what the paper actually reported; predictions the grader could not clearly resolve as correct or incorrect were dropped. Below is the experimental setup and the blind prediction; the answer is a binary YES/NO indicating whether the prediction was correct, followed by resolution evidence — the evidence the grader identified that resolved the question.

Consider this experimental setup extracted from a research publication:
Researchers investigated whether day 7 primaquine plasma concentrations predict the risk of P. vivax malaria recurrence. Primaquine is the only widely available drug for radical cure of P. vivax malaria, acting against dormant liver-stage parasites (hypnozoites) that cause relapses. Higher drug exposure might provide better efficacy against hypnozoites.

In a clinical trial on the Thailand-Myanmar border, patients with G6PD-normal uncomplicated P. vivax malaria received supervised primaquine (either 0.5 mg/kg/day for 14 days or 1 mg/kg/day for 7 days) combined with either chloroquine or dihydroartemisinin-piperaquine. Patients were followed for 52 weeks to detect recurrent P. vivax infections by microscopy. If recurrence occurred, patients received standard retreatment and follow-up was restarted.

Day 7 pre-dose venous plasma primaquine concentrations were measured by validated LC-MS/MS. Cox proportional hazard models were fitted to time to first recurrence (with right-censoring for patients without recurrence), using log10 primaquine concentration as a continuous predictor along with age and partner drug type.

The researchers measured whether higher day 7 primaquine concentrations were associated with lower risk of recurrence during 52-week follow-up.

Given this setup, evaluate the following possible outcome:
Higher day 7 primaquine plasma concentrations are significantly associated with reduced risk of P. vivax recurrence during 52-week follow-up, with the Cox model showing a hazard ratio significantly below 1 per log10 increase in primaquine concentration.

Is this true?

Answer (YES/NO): NO